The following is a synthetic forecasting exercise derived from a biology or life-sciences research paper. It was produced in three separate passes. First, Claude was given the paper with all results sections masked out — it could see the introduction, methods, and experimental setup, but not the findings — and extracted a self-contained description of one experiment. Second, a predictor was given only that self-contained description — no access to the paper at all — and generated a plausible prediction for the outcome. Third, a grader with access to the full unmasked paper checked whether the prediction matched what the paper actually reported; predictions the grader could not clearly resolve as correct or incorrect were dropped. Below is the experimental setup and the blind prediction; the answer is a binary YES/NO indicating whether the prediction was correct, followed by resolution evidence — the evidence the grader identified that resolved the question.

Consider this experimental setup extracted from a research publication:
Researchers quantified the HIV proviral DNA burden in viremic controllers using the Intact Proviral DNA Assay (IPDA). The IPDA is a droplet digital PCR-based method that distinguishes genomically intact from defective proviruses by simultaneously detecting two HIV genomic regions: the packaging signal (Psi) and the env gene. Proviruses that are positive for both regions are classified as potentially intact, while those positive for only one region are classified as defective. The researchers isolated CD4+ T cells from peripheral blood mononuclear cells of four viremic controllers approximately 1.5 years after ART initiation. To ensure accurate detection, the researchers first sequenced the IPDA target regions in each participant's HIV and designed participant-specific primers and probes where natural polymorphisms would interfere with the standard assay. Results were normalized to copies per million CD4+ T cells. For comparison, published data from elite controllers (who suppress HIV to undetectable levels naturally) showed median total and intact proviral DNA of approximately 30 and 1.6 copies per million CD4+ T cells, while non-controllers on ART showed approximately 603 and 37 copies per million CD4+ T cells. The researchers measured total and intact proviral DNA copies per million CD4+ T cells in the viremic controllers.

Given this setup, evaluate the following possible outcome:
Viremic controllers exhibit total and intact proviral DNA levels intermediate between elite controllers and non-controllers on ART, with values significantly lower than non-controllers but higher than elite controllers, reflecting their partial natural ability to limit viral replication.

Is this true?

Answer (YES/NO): NO